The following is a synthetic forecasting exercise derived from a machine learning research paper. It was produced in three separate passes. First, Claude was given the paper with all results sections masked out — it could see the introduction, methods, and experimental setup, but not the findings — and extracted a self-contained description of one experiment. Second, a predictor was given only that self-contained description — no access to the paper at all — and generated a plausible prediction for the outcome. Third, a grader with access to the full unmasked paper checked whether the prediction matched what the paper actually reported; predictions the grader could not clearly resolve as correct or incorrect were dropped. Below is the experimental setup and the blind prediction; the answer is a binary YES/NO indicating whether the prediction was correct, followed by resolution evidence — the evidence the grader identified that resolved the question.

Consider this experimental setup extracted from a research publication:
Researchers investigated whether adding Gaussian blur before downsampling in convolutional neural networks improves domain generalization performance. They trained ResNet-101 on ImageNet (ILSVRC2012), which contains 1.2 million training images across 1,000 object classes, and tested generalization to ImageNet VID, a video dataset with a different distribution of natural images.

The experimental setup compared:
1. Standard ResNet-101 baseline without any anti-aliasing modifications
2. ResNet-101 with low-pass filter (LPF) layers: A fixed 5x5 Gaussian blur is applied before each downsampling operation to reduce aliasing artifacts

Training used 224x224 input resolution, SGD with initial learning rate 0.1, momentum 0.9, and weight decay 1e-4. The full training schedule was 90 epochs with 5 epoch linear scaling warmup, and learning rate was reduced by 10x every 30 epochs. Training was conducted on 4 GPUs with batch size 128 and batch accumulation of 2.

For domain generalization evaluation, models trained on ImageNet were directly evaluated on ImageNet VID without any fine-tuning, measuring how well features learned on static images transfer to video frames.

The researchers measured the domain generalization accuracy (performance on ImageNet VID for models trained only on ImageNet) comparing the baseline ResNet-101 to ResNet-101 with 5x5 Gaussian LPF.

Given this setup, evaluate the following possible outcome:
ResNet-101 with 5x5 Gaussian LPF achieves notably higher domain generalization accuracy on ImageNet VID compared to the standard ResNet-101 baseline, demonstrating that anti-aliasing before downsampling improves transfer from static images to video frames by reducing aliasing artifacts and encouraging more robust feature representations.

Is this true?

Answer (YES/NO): NO